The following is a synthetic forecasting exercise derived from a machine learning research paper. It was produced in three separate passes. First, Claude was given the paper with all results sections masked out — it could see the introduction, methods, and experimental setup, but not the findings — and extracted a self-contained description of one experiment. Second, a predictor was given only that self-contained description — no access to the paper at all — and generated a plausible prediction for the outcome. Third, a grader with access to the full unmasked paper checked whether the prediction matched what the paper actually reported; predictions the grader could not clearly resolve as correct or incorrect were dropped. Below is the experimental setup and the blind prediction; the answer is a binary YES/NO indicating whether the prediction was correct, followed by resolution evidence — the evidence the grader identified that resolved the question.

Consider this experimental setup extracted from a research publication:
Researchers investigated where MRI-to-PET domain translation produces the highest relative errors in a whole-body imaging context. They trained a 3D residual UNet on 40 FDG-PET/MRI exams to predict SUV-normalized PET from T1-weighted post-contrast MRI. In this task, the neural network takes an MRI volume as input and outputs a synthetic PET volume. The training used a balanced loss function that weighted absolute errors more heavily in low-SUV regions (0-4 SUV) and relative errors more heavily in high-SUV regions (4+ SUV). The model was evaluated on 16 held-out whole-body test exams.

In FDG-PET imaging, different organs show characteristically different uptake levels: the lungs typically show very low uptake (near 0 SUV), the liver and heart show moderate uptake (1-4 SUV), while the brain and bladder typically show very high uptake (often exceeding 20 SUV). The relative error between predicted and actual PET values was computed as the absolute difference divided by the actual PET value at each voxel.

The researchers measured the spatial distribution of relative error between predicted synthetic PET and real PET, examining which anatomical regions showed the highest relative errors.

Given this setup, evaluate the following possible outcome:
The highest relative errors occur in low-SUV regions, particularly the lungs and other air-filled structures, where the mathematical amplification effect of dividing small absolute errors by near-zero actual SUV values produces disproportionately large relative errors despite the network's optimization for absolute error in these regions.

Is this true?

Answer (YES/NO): NO